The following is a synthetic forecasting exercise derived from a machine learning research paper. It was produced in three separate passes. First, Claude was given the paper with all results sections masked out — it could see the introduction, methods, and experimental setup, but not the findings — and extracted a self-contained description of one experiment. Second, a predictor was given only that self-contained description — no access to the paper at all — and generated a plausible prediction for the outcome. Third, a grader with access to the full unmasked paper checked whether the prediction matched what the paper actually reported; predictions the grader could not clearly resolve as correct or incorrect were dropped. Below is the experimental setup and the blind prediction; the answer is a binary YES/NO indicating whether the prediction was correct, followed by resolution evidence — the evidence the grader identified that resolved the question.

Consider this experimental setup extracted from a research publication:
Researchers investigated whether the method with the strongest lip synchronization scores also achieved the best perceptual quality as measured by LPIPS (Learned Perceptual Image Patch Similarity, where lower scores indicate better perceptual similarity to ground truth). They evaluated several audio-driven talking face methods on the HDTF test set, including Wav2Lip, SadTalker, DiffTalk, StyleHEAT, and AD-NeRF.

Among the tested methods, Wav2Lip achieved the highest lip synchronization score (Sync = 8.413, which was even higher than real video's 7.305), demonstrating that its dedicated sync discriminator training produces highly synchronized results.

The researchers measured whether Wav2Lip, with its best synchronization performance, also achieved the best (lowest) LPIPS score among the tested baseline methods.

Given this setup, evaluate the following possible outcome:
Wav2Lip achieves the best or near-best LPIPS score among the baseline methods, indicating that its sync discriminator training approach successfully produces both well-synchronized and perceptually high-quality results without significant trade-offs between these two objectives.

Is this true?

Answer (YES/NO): NO